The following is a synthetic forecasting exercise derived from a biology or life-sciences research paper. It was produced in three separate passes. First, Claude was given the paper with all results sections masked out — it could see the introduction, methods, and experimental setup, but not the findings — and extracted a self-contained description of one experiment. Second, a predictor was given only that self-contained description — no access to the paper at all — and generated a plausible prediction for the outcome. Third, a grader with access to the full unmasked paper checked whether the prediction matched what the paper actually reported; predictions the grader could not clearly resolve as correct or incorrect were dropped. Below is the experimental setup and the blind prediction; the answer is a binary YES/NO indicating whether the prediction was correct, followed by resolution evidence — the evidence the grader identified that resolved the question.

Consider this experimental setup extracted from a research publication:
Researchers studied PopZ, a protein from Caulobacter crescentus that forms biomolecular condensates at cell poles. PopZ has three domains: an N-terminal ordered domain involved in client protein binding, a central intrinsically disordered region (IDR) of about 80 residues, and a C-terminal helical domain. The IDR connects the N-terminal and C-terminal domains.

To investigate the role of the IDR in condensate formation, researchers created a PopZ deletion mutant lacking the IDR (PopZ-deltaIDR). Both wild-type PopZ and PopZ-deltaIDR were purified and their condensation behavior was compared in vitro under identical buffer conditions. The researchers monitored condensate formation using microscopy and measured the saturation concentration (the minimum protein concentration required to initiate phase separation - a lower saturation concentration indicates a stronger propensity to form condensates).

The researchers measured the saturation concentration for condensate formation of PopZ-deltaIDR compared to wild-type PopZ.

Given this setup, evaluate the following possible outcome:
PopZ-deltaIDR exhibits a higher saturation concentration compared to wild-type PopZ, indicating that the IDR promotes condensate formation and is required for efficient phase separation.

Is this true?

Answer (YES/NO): NO